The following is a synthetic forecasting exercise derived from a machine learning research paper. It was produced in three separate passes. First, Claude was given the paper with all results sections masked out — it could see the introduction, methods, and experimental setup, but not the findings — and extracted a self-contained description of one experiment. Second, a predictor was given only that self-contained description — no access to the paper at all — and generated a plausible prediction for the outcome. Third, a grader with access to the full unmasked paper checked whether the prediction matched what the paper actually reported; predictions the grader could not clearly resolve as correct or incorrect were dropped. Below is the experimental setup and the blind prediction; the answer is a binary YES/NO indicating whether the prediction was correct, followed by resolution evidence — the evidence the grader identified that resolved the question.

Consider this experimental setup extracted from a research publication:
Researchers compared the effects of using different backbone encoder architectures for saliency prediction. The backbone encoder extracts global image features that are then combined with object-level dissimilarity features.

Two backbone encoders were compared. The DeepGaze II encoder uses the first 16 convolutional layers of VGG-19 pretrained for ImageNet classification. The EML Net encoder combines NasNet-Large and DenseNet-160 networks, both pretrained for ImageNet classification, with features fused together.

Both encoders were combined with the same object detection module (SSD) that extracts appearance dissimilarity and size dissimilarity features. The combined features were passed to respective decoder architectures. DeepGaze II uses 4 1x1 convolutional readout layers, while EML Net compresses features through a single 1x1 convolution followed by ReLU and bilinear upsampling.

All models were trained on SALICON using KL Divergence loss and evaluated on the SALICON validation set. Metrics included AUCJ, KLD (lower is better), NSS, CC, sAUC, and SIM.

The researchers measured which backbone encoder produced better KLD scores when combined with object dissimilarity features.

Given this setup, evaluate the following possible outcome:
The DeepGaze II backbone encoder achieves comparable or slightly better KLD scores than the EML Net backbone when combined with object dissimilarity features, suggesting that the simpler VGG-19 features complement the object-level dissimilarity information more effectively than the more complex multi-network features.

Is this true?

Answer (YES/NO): NO